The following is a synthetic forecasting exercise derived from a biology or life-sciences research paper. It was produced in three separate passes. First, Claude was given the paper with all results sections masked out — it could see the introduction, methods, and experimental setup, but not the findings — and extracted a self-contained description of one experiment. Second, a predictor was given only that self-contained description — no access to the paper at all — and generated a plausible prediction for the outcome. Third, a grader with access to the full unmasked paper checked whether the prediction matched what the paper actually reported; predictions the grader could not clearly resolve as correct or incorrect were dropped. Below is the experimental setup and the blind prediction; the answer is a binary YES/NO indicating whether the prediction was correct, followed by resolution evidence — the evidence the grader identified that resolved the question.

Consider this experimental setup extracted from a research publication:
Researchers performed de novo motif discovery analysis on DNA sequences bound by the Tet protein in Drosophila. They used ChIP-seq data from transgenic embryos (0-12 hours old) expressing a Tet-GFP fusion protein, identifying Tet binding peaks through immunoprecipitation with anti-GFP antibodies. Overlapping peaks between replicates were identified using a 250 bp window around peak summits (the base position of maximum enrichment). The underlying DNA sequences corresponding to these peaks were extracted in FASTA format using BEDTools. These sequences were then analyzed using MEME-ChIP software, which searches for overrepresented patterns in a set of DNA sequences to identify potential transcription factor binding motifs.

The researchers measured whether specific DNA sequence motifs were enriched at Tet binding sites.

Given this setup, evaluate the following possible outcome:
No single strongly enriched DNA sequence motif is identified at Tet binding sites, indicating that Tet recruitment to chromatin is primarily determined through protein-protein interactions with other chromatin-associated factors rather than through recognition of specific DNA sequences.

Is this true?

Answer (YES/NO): NO